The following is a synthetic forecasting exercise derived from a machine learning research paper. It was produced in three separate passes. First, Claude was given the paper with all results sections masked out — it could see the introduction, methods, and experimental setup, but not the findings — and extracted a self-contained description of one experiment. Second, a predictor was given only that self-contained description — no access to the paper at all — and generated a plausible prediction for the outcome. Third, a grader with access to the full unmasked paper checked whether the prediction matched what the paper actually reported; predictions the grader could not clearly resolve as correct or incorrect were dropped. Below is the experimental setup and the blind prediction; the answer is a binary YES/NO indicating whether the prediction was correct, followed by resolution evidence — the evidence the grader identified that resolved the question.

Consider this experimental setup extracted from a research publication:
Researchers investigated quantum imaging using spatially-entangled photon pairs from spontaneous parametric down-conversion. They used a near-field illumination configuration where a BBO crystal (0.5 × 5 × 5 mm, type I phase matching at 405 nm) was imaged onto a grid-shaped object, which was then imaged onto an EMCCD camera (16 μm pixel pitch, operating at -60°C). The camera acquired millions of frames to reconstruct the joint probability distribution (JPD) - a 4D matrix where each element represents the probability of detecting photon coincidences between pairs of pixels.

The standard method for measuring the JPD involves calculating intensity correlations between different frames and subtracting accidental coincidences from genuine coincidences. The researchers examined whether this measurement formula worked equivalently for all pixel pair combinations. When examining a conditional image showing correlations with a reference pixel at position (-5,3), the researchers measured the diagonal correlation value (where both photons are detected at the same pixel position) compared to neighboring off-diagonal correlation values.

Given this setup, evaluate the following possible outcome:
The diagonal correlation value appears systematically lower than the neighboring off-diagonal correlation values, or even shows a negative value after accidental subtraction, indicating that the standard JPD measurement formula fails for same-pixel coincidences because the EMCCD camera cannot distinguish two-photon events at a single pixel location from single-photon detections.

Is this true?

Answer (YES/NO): NO